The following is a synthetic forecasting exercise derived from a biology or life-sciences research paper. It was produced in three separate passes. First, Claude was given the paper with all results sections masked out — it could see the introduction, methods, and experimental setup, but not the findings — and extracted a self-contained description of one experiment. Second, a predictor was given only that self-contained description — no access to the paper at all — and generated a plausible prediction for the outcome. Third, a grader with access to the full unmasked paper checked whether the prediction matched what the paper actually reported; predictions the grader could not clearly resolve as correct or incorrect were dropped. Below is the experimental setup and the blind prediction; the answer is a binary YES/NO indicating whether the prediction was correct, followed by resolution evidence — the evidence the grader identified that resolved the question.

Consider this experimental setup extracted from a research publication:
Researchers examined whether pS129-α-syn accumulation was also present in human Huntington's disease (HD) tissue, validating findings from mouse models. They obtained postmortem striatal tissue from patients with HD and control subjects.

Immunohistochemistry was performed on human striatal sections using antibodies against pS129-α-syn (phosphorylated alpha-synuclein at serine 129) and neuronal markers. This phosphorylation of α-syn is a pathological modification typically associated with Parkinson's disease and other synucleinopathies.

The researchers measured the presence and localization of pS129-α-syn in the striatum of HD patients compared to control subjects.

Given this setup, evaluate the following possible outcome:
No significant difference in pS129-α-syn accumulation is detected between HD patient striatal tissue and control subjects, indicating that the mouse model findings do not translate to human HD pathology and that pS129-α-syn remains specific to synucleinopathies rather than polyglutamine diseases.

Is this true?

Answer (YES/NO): NO